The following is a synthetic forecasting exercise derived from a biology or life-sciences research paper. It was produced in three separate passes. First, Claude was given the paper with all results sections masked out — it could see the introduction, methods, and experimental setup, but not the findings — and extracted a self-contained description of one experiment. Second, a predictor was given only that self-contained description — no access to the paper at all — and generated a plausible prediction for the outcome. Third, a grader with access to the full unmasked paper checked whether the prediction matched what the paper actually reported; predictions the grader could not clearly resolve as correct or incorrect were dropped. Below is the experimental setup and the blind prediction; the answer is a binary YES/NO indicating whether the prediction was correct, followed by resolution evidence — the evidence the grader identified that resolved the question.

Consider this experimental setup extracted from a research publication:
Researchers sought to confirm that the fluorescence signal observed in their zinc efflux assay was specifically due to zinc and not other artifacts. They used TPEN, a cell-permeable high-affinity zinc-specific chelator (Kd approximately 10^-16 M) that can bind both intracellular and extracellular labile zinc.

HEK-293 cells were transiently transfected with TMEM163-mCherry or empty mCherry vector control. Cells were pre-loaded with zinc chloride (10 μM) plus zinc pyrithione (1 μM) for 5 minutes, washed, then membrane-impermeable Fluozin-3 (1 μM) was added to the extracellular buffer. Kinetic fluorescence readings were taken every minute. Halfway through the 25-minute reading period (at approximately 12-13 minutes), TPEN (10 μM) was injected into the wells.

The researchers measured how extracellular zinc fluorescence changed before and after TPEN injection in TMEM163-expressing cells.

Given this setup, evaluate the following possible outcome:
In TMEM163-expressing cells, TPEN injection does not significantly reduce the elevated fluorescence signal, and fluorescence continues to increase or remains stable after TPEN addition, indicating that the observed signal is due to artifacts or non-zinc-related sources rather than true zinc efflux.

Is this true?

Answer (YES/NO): NO